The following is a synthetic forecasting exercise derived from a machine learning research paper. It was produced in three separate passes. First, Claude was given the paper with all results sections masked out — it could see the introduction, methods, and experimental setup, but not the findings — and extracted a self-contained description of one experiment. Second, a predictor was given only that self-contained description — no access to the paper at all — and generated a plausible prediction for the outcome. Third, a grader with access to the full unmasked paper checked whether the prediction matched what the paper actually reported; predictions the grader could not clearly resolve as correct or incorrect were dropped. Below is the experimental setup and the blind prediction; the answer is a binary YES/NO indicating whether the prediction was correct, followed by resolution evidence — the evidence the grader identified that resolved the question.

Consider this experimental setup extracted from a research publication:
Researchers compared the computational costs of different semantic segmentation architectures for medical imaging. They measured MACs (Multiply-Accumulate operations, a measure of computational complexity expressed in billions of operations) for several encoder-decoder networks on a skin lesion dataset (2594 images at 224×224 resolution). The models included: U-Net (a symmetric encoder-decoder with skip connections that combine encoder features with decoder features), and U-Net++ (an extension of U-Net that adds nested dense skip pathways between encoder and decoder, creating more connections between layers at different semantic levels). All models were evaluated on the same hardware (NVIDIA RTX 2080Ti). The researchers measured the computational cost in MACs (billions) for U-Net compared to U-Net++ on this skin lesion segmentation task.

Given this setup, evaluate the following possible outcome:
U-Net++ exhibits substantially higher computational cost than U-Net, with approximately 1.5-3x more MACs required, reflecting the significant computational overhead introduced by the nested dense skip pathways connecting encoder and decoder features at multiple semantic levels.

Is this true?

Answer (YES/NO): YES